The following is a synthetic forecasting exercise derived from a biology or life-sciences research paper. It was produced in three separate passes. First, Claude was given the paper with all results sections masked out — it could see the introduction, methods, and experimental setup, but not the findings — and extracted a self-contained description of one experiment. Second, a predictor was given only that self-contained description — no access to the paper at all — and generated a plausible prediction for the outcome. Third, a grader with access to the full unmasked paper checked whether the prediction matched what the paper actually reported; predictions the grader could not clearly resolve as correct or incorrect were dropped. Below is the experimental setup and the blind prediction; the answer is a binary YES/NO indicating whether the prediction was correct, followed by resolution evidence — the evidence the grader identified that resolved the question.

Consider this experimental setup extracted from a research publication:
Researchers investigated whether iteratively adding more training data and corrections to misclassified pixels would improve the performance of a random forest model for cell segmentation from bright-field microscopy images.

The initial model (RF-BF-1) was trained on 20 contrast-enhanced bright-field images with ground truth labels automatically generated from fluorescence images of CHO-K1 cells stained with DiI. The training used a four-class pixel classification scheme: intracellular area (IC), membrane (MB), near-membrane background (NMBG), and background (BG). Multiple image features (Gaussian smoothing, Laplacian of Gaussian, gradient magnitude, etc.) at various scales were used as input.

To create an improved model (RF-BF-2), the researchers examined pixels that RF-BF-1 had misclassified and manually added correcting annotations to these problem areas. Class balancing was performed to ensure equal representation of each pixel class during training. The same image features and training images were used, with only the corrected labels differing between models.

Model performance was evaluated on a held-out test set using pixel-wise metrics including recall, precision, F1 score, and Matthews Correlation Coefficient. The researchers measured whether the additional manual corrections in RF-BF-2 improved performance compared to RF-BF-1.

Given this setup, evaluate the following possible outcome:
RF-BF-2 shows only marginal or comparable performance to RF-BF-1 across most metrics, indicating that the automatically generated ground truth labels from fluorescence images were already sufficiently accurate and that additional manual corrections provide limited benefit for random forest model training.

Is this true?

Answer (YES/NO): YES